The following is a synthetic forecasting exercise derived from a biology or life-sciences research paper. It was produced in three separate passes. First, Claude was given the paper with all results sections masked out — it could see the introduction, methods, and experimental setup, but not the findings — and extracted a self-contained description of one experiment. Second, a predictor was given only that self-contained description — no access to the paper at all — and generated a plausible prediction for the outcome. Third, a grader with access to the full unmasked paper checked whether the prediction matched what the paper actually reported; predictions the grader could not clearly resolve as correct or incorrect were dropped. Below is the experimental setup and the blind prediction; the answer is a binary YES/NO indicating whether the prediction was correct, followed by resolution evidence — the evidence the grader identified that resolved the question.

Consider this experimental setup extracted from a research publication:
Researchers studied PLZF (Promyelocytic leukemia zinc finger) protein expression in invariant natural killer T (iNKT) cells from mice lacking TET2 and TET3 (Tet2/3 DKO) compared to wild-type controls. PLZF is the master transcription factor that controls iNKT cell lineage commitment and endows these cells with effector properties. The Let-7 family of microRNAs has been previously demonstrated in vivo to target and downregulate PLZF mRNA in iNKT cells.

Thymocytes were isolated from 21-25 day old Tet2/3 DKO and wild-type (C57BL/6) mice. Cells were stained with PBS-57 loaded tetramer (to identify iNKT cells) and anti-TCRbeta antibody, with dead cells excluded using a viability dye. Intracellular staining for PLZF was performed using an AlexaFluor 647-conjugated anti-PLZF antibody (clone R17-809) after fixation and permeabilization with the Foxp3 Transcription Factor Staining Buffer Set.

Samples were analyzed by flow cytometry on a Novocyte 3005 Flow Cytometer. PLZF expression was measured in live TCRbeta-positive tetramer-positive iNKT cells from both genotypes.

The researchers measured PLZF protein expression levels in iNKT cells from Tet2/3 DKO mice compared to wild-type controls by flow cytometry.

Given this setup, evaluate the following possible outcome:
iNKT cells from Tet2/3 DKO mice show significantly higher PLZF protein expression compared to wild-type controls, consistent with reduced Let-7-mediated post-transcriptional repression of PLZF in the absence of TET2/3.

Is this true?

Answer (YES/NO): YES